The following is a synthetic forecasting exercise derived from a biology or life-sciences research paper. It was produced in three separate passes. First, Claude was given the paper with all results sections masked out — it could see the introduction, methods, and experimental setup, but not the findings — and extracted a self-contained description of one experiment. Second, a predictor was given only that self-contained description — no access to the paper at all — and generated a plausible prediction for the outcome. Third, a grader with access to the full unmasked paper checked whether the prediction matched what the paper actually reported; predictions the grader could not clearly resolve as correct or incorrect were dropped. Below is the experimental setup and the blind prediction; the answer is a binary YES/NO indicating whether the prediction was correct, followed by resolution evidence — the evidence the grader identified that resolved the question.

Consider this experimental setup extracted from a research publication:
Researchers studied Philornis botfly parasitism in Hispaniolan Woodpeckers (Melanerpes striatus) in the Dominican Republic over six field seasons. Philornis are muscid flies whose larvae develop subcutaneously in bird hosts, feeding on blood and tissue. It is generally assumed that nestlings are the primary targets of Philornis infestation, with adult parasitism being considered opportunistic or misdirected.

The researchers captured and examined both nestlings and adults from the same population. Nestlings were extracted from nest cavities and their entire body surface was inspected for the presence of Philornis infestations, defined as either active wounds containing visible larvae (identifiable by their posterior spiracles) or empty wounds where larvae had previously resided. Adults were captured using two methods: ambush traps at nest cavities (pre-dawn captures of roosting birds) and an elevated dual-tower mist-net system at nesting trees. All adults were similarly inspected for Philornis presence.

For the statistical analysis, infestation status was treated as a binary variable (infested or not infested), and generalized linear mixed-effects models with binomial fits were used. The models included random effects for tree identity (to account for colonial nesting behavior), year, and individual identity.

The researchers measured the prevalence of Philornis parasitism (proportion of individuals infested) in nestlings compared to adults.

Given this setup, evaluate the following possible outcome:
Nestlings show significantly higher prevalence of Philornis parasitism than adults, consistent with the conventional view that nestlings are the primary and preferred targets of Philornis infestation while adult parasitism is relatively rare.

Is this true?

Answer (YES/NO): NO